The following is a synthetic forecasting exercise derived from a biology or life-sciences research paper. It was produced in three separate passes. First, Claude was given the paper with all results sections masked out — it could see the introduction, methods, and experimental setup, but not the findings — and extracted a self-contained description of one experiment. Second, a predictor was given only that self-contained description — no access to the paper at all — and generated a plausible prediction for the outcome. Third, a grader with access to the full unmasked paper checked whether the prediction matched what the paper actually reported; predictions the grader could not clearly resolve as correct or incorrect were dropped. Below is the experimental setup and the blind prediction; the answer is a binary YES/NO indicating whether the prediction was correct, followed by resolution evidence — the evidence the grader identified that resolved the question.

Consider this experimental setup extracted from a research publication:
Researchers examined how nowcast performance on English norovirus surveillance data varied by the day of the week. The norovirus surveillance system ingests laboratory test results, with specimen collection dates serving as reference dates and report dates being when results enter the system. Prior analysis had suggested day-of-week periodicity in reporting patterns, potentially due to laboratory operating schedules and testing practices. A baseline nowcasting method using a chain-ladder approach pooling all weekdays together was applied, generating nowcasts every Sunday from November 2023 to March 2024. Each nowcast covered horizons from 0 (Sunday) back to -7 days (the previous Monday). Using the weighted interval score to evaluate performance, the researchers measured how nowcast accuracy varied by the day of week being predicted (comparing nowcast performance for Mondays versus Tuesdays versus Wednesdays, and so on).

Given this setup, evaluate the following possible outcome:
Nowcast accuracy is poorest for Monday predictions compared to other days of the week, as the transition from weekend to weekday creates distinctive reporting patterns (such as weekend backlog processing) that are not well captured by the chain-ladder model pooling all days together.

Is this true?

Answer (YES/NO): NO